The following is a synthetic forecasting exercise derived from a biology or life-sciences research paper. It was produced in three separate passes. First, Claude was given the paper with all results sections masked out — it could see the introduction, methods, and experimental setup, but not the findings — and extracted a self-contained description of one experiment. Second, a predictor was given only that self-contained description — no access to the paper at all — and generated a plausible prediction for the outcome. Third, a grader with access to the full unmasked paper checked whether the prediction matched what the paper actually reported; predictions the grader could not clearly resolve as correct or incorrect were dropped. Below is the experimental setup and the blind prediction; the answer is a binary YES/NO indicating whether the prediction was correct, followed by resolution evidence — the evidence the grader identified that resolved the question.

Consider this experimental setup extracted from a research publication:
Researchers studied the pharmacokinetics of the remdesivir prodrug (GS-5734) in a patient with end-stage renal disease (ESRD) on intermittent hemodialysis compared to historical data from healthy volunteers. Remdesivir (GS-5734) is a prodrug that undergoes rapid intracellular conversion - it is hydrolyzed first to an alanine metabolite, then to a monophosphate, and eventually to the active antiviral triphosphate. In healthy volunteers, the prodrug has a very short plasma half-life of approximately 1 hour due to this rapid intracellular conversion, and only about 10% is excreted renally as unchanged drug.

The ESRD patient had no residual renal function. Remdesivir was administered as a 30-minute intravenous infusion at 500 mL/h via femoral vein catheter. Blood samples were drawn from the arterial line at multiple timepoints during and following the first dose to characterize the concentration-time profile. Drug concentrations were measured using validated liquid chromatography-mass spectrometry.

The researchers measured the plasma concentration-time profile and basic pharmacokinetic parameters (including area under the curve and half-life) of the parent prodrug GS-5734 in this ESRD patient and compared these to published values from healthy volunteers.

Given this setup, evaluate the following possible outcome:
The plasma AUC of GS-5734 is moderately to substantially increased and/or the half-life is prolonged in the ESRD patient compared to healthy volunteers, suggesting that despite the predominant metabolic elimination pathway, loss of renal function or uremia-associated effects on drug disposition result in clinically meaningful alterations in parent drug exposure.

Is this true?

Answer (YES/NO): YES